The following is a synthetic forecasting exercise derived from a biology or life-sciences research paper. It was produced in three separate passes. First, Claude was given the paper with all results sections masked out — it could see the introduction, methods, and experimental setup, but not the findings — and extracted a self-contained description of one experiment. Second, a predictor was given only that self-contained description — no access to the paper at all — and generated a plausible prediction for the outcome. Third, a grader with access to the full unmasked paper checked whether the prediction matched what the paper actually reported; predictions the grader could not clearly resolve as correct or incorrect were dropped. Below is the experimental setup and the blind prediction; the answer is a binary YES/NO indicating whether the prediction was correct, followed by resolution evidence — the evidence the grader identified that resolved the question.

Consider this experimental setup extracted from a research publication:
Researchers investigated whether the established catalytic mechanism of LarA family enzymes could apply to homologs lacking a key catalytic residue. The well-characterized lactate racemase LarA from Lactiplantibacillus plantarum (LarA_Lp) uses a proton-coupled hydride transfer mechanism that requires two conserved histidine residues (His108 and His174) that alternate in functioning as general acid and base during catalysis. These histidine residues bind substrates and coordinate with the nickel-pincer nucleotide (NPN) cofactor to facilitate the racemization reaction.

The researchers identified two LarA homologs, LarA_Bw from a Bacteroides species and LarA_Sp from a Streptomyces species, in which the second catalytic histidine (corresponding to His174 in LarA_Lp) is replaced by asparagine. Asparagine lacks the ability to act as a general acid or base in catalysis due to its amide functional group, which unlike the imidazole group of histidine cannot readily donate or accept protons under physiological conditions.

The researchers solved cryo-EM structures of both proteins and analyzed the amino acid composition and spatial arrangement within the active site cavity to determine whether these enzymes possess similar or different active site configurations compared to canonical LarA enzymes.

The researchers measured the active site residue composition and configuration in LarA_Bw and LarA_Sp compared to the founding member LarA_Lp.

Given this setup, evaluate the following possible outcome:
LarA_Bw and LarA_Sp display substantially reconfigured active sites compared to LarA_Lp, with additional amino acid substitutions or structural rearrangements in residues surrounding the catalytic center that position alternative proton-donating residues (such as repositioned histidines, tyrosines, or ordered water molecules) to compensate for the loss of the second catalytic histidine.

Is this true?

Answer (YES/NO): NO